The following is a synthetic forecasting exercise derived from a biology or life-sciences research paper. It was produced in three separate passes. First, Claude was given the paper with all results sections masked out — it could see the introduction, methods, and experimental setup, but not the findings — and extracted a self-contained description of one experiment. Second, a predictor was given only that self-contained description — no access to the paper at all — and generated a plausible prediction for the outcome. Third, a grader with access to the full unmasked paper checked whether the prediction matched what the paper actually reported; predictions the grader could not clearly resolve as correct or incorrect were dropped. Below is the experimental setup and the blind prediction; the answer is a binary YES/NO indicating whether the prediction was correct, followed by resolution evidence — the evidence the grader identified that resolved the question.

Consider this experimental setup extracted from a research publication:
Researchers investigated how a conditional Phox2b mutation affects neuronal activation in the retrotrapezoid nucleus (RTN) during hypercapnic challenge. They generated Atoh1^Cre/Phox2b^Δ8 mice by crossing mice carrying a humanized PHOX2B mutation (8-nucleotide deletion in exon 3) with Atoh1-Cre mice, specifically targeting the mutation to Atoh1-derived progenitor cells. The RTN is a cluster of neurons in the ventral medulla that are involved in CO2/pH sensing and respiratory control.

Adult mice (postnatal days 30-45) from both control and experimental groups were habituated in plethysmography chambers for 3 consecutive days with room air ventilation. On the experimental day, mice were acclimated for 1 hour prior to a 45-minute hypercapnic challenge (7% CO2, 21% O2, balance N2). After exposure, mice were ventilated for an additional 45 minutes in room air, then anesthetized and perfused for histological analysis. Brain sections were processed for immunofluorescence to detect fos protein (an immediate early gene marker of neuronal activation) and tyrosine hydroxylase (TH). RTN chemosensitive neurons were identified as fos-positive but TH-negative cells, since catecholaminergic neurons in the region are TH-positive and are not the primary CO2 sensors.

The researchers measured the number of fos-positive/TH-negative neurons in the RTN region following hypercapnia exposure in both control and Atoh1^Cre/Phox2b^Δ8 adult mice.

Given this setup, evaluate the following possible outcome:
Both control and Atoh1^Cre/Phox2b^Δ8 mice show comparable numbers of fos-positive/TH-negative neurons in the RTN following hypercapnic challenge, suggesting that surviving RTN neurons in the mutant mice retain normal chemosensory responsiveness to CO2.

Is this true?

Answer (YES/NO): NO